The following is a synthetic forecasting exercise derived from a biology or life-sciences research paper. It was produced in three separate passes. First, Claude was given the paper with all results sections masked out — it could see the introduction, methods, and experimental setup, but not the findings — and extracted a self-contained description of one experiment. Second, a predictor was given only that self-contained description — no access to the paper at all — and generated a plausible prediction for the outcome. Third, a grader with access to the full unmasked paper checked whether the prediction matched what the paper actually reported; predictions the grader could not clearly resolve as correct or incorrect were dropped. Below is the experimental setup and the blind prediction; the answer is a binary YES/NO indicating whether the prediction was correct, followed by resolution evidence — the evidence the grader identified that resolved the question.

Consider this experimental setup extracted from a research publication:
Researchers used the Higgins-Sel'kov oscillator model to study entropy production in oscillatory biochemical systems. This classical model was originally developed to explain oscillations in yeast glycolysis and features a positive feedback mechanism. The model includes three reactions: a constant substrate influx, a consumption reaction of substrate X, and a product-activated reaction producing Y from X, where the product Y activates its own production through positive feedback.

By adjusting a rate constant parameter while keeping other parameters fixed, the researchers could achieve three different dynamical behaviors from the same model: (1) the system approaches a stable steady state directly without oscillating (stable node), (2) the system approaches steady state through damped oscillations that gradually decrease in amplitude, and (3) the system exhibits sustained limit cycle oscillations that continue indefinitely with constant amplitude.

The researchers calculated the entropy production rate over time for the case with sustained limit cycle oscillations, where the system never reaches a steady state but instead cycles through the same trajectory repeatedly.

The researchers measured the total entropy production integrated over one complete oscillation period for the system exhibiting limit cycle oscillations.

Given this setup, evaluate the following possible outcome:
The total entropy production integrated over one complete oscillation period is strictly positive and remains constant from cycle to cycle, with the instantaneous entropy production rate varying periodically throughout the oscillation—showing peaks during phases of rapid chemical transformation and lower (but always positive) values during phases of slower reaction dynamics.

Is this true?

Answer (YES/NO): NO